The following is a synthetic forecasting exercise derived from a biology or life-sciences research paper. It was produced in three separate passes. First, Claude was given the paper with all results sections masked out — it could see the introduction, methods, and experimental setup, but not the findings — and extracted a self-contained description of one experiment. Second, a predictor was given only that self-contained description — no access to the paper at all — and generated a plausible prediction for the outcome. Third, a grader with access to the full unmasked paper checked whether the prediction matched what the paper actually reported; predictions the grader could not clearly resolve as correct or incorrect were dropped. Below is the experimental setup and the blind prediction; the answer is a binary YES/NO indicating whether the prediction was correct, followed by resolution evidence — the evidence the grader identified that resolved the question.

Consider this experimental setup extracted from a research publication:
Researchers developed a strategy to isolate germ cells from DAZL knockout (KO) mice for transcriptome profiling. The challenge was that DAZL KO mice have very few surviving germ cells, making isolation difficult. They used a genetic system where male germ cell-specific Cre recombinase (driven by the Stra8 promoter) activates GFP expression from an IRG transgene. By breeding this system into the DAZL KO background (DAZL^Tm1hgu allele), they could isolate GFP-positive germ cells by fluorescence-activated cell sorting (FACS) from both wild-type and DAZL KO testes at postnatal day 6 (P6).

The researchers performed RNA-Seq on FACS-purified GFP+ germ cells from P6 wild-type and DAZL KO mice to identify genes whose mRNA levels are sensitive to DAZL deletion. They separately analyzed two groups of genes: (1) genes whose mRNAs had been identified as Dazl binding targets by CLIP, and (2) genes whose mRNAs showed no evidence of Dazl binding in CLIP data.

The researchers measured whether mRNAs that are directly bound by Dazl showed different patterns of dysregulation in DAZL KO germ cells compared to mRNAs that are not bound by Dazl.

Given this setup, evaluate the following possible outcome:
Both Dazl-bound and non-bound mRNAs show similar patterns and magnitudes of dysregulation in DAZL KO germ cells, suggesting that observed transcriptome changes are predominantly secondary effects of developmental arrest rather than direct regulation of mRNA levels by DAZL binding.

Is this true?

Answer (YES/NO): NO